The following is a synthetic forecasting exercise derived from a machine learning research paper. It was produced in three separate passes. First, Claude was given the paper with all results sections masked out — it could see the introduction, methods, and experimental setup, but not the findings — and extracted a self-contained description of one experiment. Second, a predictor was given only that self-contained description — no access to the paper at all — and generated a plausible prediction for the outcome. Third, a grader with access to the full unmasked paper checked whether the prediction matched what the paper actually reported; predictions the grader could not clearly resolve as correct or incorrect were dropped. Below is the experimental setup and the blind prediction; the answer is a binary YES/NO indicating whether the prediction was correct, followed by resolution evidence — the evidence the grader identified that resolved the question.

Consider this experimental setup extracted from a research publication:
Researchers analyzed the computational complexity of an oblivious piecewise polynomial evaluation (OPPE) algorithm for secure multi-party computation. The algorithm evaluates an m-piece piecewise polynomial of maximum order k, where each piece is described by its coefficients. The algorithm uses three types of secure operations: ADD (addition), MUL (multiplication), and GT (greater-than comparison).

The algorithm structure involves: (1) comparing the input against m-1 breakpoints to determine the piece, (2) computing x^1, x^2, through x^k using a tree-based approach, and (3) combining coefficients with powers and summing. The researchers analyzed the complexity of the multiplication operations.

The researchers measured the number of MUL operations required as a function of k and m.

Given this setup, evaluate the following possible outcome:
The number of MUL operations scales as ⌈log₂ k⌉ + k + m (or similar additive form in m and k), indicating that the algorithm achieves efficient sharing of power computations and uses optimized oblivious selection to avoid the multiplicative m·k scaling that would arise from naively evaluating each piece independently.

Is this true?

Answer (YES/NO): NO